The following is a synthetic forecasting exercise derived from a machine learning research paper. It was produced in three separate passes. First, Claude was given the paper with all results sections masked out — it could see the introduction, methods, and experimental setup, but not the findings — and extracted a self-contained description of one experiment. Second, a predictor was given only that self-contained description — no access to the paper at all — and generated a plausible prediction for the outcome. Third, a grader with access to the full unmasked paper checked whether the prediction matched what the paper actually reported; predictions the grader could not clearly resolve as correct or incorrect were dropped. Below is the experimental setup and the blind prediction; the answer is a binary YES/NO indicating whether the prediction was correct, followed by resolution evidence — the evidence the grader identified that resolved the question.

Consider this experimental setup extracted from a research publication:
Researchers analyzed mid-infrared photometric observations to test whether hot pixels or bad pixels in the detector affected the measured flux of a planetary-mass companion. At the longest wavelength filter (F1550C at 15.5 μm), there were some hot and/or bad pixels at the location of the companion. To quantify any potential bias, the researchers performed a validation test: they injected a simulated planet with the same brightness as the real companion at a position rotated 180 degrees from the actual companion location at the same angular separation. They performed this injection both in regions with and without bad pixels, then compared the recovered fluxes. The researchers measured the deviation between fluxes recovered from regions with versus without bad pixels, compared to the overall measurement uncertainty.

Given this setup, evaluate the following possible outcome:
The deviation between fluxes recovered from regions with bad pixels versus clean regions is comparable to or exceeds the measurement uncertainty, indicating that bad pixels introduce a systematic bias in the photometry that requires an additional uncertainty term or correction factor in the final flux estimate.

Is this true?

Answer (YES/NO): NO